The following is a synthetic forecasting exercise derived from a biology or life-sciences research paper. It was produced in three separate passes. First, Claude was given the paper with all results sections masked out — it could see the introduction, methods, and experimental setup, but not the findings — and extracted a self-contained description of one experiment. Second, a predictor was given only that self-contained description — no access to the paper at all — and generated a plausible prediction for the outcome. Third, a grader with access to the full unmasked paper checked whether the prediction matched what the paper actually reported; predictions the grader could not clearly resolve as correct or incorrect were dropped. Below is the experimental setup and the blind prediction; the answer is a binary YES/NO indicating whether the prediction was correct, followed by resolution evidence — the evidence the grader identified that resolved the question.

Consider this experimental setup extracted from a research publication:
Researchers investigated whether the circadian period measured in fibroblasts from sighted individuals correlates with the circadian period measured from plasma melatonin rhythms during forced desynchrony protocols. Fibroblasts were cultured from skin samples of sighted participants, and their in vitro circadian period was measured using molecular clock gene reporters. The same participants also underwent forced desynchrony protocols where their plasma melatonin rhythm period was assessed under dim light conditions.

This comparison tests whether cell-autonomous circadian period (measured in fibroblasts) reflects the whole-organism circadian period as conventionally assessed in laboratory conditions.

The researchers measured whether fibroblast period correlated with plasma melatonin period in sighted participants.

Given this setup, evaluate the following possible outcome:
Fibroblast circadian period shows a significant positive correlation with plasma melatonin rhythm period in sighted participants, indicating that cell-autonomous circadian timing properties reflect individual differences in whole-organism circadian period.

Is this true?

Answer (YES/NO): NO